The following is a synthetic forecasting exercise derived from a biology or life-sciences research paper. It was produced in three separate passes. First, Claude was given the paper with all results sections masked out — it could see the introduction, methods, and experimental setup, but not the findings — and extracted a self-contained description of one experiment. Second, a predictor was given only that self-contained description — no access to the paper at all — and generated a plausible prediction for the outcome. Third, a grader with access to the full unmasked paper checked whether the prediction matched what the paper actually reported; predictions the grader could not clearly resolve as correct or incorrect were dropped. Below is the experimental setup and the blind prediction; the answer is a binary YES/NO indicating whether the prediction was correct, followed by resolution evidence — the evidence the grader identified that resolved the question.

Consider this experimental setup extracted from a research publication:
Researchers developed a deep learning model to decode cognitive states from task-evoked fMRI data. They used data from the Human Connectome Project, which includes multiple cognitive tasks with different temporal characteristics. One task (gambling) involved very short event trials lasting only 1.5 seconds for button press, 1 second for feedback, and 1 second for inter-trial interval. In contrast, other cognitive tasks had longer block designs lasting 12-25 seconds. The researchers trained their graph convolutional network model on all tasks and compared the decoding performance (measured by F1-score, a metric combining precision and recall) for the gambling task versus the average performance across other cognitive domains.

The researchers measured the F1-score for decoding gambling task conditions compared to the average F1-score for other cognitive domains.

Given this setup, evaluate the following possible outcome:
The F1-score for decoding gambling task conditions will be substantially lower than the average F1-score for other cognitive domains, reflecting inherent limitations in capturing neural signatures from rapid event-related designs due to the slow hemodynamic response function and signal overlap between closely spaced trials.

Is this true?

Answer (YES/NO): YES